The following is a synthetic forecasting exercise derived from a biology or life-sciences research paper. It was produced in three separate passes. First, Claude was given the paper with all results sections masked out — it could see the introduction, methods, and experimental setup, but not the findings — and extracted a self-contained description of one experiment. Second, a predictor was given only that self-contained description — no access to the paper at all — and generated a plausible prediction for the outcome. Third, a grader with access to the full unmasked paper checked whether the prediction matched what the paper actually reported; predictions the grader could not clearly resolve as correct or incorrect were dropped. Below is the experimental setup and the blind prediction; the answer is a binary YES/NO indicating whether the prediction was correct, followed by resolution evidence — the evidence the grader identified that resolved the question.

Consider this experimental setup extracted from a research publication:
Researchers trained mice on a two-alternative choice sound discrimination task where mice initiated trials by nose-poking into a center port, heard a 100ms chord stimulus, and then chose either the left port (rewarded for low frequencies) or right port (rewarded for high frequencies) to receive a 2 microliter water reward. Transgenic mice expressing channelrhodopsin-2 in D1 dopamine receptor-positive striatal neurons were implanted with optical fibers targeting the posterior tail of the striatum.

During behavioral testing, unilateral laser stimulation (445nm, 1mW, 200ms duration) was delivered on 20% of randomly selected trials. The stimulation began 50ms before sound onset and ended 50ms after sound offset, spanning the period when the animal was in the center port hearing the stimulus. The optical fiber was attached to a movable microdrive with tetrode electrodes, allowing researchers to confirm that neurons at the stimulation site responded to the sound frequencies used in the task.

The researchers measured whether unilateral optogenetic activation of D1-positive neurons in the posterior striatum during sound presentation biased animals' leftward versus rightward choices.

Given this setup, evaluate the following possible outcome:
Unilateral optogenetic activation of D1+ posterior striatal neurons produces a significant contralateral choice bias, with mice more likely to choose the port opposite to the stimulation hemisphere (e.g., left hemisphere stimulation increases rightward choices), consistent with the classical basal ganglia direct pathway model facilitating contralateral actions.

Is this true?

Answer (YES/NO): YES